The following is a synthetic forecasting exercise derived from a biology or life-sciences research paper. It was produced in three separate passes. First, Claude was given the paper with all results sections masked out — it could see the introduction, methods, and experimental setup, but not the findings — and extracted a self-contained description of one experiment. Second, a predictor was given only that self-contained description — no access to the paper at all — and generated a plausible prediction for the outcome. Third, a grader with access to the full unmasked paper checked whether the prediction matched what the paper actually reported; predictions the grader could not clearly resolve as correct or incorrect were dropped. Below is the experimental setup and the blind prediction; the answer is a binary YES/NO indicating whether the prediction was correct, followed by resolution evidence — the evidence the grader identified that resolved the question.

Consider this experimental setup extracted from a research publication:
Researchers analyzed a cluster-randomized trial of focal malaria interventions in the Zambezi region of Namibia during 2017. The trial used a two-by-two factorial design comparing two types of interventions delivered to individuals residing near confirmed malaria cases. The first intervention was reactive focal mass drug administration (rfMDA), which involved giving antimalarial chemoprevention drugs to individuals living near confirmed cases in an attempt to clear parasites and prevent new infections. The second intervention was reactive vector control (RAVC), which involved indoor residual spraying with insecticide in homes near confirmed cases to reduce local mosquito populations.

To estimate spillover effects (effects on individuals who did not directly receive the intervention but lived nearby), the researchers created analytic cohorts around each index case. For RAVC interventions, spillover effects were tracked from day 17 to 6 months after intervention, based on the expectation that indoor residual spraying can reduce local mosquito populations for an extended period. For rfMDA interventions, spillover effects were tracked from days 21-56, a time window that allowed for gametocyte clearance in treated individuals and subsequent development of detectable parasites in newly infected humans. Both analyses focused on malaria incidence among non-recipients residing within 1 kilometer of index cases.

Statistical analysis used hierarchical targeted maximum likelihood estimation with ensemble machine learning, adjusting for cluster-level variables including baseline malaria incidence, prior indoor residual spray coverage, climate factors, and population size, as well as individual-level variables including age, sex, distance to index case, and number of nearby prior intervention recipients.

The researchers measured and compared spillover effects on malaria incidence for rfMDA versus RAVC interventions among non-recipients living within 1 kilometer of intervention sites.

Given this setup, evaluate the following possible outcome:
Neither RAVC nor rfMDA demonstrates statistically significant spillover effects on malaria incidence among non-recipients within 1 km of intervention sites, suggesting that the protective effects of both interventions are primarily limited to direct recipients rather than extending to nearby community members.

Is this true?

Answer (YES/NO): NO